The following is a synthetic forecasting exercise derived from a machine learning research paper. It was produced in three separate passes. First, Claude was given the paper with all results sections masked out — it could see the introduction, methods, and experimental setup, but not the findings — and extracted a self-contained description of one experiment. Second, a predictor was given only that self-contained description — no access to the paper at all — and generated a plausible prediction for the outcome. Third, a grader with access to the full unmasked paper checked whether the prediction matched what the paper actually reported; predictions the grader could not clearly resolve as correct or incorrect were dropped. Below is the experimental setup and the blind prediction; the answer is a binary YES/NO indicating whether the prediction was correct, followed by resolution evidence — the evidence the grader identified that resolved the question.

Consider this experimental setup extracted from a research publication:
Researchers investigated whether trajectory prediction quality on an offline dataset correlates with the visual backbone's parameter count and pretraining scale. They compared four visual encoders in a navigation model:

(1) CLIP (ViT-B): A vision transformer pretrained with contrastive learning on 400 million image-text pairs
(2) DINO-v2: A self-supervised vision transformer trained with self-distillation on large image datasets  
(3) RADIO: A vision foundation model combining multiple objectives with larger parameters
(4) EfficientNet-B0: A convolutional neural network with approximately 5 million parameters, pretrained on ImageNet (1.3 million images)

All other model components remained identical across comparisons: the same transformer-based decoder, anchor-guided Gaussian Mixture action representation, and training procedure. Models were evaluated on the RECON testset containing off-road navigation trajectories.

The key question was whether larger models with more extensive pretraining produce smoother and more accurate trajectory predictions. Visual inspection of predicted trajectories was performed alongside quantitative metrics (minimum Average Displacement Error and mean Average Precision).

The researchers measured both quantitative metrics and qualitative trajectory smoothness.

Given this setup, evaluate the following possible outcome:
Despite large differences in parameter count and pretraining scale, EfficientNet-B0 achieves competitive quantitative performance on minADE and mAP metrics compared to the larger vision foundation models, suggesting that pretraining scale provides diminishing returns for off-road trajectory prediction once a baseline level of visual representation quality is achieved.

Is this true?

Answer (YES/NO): NO